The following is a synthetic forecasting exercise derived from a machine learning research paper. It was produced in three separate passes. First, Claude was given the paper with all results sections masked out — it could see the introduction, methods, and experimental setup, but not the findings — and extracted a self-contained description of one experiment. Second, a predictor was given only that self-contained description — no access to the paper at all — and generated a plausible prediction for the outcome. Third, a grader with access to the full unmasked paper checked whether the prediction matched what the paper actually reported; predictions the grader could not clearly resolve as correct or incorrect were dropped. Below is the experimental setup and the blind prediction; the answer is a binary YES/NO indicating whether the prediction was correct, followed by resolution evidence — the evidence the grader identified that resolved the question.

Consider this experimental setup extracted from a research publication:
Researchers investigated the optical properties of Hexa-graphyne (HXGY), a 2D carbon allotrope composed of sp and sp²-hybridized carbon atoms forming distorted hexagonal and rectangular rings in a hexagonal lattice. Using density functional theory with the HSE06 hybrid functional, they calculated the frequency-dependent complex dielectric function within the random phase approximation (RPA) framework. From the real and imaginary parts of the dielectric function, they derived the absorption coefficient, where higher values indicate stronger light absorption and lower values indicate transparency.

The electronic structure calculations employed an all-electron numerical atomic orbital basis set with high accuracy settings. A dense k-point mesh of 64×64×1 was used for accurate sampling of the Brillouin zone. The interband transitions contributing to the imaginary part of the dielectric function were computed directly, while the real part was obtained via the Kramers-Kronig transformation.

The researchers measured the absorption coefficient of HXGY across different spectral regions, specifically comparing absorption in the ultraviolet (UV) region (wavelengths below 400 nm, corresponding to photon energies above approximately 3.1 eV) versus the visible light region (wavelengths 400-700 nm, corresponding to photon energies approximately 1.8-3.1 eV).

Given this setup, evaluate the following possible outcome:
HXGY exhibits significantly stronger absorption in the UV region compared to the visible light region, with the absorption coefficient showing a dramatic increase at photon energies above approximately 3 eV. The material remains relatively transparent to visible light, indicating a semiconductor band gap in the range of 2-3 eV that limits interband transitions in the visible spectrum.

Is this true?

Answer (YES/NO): NO